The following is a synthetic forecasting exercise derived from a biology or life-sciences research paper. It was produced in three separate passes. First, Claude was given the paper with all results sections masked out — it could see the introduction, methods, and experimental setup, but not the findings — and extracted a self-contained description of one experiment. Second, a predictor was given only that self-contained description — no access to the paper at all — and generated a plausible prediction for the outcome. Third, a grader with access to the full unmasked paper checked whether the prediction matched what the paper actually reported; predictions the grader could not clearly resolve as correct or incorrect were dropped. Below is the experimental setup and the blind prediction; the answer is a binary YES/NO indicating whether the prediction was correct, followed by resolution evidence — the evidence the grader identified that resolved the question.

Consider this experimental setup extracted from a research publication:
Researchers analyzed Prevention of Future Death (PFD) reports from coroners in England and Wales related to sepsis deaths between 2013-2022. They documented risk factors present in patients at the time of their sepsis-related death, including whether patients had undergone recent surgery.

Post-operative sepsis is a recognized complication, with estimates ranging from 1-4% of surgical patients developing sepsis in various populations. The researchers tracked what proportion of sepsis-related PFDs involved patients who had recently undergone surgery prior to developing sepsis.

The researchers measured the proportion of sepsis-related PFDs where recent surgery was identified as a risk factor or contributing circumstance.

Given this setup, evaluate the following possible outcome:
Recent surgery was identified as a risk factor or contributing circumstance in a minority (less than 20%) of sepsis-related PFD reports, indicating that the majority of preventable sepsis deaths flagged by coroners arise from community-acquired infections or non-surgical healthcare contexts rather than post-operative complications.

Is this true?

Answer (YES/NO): NO